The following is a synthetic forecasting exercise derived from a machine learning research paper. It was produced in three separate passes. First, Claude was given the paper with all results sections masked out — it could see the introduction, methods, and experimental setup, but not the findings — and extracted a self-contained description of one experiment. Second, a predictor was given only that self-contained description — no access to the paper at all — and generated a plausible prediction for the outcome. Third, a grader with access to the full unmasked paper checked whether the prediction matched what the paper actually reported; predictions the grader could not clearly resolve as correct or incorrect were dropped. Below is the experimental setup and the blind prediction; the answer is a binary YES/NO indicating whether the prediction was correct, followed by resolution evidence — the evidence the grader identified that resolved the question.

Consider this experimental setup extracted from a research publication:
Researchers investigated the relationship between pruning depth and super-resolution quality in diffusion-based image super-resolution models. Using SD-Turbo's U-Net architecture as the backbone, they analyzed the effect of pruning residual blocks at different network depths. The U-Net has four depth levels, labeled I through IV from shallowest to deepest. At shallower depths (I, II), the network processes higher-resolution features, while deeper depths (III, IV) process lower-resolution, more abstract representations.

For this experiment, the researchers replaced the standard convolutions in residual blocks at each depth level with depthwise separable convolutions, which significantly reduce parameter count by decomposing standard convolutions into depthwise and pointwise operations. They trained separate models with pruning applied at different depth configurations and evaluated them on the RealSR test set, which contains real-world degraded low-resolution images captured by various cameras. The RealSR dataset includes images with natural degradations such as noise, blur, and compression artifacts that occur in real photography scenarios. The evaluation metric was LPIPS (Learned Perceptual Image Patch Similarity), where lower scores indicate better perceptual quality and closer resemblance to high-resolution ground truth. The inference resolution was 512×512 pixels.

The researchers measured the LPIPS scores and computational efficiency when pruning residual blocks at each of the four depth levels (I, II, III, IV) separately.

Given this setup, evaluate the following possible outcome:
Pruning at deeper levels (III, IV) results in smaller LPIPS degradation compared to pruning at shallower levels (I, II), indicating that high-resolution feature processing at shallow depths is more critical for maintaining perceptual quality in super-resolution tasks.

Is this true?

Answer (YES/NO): YES